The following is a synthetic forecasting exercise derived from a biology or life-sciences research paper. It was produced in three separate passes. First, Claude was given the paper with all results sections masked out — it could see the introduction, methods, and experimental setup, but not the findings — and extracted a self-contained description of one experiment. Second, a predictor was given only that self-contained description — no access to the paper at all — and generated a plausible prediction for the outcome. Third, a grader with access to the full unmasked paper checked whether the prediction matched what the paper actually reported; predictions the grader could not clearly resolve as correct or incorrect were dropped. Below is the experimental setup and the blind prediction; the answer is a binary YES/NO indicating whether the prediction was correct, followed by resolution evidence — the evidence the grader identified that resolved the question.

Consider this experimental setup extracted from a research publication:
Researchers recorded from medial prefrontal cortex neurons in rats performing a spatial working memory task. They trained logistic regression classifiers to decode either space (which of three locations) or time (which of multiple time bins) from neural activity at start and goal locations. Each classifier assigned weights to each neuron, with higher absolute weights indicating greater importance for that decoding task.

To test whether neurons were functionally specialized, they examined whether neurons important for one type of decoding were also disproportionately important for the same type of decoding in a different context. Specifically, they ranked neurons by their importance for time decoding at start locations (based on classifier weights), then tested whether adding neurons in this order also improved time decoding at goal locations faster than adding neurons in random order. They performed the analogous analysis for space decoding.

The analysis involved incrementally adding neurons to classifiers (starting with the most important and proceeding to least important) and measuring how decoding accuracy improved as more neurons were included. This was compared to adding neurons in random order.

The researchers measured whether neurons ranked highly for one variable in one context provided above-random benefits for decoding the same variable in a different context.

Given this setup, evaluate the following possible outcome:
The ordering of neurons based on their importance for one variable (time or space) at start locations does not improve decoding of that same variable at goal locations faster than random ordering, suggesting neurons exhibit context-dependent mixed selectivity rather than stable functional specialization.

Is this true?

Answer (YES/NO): NO